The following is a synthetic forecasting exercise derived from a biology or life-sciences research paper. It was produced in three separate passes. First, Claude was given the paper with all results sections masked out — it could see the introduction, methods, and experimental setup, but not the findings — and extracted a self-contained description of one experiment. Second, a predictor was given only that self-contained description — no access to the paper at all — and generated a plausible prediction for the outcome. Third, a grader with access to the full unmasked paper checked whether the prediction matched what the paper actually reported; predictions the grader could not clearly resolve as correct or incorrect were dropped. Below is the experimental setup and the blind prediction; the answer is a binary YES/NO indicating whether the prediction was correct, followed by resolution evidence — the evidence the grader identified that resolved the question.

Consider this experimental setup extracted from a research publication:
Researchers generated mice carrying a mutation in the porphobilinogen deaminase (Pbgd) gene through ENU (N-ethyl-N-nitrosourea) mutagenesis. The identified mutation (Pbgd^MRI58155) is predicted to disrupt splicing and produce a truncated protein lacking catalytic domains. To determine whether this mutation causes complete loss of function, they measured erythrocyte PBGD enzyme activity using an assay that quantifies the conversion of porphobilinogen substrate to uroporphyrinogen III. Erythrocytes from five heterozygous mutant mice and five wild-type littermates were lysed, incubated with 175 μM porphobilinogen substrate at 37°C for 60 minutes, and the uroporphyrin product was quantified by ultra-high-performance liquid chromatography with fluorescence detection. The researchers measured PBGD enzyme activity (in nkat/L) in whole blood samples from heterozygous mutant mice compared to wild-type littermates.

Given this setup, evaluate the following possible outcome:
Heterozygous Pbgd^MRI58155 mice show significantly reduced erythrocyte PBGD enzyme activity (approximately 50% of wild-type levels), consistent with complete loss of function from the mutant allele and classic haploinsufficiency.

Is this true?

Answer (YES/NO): NO